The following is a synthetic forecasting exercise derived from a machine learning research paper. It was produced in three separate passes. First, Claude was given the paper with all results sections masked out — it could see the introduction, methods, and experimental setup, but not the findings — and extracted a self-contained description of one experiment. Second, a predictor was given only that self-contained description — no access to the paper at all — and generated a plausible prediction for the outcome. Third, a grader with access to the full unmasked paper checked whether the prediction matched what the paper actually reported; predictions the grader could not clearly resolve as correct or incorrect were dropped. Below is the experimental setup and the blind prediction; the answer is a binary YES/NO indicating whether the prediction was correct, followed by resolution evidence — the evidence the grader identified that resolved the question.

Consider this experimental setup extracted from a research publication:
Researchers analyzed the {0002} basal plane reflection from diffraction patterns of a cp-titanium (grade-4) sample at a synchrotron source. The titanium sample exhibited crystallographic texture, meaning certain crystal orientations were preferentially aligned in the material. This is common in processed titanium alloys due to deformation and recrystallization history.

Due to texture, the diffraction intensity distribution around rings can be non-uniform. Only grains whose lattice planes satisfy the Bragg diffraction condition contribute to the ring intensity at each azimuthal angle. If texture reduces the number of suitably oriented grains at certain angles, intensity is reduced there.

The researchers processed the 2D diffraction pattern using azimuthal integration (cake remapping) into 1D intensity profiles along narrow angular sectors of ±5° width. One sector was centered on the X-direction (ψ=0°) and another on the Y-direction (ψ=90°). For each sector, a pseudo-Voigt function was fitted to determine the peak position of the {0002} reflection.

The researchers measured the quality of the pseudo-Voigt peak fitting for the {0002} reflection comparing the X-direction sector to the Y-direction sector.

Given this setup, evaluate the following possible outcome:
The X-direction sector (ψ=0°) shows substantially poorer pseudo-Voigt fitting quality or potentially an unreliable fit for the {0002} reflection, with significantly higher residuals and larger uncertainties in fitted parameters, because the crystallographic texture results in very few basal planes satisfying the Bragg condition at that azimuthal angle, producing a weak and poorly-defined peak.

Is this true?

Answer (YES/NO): NO